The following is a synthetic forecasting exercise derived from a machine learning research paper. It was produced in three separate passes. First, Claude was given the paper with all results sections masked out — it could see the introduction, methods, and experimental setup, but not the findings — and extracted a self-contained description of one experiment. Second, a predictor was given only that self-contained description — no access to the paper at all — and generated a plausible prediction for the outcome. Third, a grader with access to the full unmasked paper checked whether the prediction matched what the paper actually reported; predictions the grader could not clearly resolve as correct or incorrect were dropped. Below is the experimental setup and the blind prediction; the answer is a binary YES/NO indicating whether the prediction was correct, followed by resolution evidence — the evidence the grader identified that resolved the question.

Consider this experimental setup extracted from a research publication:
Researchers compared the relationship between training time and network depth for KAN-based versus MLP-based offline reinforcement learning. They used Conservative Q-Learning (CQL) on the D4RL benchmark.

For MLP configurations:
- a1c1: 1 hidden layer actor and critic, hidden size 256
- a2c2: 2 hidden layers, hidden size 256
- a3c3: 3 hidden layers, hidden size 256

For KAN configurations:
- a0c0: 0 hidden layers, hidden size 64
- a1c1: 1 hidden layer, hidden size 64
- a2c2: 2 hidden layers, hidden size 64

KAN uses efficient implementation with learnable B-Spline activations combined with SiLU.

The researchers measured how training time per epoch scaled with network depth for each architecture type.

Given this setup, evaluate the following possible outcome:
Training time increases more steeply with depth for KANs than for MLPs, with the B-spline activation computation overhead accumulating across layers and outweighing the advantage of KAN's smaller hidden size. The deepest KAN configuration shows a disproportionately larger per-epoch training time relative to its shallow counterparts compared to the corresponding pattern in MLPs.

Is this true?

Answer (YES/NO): YES